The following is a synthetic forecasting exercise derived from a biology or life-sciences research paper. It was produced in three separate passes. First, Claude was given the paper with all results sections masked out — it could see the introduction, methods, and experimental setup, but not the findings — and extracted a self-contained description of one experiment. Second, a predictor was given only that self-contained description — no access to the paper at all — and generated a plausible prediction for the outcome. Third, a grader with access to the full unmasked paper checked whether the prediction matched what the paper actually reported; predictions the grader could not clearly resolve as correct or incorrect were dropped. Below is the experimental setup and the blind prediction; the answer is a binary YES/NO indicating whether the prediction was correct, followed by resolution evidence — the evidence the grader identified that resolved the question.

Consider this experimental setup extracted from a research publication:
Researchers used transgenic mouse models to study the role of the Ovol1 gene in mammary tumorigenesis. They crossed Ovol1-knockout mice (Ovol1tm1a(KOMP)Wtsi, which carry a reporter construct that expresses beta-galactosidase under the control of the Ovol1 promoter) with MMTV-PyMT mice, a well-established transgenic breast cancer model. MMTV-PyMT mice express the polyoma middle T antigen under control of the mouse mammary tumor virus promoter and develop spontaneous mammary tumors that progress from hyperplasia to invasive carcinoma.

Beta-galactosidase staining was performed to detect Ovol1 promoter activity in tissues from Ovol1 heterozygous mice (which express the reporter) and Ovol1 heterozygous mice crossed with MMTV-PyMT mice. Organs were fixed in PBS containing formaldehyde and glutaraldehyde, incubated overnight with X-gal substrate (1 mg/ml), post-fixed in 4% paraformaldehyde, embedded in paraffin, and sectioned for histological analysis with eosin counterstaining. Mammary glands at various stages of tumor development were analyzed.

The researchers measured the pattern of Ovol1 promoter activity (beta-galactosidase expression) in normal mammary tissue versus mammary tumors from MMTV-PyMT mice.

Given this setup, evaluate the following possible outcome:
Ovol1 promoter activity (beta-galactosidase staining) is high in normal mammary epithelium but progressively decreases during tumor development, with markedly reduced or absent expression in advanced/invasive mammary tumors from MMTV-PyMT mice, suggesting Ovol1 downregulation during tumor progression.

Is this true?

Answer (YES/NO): NO